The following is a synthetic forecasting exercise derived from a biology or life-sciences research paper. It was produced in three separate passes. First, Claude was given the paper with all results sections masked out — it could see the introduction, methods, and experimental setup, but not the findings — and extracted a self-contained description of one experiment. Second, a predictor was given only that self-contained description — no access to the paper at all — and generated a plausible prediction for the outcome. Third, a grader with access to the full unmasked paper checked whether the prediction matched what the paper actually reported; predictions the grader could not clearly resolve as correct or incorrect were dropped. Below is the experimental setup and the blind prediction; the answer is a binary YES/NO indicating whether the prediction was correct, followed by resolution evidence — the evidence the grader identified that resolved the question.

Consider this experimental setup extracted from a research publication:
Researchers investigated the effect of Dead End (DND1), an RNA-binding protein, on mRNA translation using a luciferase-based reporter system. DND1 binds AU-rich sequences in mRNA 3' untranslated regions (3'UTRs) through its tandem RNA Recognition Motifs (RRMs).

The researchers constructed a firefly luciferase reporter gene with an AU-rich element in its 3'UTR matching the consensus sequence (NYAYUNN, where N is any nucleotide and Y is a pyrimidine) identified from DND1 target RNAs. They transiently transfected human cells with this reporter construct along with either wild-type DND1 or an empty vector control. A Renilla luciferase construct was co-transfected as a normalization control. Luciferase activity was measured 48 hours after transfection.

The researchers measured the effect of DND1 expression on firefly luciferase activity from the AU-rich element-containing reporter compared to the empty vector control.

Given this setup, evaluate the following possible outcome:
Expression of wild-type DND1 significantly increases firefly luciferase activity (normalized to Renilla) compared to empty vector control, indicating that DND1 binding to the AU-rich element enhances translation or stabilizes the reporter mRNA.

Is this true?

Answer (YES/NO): YES